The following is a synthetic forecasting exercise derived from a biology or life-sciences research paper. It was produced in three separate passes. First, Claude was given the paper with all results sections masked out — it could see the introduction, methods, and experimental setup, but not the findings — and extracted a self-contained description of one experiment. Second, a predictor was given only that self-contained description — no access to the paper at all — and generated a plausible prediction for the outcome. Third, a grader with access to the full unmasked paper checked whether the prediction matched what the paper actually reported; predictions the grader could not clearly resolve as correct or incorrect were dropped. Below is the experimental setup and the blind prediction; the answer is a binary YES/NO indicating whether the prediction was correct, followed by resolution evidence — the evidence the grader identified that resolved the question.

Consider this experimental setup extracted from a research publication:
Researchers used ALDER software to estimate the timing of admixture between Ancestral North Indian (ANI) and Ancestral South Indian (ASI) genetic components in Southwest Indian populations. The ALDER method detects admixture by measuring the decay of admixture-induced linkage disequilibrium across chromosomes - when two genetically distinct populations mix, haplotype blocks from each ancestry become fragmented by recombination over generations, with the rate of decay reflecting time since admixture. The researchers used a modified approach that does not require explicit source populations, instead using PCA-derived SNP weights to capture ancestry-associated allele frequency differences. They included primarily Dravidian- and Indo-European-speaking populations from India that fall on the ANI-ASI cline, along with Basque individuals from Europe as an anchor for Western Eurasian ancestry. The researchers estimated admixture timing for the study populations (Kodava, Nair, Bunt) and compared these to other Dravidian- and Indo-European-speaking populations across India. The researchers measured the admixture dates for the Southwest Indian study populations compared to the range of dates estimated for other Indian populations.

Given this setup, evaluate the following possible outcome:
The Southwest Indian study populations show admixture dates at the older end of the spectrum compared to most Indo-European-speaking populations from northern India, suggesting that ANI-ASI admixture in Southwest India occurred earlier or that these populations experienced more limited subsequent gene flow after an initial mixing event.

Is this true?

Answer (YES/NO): NO